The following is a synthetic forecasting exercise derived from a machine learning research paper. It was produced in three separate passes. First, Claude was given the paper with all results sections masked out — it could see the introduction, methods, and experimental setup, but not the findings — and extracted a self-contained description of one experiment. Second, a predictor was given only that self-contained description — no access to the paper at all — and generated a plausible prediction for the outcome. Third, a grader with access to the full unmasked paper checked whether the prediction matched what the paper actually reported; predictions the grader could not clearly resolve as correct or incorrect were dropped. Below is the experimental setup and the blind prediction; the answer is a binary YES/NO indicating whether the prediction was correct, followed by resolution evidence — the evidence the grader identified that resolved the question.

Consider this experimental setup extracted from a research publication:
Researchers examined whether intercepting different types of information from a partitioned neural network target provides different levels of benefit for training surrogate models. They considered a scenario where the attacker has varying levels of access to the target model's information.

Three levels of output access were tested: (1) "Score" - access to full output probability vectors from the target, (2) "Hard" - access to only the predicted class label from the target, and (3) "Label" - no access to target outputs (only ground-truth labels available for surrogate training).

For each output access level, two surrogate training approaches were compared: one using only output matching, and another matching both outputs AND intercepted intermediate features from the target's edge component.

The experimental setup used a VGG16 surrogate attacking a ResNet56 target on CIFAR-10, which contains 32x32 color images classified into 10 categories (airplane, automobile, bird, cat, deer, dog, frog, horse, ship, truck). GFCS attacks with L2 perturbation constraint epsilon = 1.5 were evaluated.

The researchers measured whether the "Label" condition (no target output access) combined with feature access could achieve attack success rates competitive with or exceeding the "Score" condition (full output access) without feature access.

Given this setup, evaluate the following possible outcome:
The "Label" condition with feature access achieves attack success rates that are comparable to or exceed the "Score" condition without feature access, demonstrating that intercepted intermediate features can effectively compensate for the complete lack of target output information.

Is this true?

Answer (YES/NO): YES